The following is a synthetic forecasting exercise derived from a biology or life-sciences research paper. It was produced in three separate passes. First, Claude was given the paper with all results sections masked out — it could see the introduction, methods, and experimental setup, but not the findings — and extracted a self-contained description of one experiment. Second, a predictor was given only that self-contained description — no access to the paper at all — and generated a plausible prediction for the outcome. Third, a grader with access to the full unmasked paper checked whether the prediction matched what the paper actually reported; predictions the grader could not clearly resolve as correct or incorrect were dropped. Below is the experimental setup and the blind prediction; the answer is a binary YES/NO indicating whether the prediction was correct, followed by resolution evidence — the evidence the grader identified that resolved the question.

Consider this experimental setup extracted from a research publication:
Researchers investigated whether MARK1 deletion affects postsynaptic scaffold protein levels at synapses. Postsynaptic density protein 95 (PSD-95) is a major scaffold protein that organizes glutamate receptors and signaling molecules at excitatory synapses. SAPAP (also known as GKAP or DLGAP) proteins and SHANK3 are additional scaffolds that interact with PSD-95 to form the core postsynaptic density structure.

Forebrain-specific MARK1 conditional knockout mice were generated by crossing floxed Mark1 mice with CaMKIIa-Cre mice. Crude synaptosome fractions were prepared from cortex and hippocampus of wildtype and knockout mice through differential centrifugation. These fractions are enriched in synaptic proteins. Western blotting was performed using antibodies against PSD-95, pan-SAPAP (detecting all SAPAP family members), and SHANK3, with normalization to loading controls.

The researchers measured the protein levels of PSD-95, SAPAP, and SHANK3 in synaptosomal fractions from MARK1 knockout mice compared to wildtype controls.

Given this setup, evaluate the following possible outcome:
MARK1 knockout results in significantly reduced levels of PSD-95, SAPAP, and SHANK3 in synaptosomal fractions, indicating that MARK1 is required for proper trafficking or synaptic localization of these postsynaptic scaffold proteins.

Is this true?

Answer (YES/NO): NO